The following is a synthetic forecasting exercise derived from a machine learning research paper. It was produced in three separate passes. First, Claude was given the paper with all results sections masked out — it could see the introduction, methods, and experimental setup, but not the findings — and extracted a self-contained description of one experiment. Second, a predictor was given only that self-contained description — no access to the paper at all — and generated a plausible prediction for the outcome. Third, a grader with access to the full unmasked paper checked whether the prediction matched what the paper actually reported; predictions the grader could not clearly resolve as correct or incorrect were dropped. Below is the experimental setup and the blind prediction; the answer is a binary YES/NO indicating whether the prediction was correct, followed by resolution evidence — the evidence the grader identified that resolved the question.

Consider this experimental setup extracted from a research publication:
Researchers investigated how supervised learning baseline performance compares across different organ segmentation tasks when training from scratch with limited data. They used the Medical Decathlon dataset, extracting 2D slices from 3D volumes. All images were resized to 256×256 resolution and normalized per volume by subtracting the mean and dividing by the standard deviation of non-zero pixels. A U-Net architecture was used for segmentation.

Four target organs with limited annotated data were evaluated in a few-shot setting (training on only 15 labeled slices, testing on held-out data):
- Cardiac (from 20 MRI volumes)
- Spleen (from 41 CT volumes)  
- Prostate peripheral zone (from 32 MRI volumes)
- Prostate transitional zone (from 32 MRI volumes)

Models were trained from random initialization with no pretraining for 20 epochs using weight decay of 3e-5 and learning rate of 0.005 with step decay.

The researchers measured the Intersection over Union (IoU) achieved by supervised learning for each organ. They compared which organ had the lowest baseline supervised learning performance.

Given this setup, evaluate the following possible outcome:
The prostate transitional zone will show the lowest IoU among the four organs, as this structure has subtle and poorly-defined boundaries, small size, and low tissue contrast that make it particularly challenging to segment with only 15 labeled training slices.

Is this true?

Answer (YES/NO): NO